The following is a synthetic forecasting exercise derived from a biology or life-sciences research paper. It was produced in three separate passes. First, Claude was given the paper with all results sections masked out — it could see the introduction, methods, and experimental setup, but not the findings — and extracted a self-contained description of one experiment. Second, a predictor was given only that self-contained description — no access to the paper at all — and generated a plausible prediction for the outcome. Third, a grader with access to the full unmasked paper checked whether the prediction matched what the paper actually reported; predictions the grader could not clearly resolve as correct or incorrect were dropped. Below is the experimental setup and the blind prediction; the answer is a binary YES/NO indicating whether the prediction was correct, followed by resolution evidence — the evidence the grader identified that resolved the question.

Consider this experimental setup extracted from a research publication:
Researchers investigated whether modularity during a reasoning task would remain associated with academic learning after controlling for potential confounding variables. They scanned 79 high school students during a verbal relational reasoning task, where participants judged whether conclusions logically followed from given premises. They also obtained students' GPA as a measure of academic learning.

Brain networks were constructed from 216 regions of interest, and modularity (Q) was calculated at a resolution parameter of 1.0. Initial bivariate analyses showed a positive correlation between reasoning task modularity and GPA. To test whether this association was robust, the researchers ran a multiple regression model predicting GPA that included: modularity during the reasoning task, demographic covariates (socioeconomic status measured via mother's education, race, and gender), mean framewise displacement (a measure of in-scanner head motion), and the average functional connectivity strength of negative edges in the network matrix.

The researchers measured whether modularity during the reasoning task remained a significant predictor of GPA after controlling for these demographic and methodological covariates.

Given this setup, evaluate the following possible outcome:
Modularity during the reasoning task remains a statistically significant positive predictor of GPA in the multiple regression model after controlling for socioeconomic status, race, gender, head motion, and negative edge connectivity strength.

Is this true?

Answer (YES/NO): YES